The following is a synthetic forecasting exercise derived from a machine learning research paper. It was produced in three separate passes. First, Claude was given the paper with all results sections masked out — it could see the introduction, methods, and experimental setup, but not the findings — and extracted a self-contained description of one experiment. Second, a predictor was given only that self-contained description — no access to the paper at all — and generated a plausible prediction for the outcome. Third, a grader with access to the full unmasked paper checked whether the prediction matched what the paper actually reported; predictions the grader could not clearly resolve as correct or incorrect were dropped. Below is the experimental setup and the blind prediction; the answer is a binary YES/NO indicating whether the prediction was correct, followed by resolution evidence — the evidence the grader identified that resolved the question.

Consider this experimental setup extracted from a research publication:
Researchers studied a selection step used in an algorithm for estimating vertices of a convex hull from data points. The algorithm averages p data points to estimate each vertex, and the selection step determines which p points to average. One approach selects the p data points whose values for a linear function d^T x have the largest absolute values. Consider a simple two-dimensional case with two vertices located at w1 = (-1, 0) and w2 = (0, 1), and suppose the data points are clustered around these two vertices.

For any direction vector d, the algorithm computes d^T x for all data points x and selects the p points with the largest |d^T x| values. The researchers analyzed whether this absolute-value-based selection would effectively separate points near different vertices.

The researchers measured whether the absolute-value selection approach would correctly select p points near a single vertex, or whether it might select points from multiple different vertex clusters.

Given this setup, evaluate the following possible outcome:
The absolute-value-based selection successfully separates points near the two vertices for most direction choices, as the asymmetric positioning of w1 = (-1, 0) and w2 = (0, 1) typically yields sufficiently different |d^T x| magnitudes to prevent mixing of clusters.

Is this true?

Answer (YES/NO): NO